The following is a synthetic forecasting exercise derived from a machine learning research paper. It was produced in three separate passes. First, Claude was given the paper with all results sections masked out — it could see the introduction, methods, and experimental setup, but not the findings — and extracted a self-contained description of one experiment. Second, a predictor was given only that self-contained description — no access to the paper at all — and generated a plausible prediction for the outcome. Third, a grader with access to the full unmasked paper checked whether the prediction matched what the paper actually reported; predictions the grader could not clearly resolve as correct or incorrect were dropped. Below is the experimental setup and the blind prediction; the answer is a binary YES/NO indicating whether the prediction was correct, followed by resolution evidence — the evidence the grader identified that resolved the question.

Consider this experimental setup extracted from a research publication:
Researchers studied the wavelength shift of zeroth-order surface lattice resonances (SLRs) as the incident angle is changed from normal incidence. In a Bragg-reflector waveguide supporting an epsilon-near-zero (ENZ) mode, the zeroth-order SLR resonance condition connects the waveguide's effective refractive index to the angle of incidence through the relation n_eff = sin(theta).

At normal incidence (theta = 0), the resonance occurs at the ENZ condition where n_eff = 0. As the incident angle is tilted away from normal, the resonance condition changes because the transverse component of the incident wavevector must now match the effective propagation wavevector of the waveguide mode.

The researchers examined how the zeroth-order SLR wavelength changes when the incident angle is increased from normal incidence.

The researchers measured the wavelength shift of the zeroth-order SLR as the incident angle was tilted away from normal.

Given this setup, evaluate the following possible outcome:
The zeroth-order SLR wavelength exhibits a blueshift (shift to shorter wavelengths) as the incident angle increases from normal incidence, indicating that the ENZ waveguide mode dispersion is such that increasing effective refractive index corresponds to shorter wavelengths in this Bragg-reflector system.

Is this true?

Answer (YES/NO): YES